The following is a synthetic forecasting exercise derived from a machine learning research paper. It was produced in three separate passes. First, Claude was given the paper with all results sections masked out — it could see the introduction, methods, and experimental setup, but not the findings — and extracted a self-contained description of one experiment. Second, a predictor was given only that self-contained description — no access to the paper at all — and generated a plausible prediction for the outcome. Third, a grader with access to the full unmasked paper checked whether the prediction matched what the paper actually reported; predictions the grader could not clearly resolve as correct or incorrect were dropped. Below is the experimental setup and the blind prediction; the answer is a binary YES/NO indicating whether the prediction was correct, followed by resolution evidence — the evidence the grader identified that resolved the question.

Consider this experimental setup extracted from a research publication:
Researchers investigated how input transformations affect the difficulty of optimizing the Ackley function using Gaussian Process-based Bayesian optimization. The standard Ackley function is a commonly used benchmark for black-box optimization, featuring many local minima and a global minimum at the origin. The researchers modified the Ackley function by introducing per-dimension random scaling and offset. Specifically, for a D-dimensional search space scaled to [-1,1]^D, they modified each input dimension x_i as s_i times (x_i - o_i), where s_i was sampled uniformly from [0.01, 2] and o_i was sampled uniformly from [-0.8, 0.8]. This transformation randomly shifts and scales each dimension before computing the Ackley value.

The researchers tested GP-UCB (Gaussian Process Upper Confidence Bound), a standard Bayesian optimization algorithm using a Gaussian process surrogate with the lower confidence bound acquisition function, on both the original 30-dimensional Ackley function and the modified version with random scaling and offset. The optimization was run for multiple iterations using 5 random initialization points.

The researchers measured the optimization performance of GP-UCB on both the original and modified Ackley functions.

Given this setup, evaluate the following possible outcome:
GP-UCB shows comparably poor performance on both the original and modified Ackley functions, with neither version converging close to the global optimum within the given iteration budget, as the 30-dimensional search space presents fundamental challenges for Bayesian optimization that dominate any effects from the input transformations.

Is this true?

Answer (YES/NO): NO